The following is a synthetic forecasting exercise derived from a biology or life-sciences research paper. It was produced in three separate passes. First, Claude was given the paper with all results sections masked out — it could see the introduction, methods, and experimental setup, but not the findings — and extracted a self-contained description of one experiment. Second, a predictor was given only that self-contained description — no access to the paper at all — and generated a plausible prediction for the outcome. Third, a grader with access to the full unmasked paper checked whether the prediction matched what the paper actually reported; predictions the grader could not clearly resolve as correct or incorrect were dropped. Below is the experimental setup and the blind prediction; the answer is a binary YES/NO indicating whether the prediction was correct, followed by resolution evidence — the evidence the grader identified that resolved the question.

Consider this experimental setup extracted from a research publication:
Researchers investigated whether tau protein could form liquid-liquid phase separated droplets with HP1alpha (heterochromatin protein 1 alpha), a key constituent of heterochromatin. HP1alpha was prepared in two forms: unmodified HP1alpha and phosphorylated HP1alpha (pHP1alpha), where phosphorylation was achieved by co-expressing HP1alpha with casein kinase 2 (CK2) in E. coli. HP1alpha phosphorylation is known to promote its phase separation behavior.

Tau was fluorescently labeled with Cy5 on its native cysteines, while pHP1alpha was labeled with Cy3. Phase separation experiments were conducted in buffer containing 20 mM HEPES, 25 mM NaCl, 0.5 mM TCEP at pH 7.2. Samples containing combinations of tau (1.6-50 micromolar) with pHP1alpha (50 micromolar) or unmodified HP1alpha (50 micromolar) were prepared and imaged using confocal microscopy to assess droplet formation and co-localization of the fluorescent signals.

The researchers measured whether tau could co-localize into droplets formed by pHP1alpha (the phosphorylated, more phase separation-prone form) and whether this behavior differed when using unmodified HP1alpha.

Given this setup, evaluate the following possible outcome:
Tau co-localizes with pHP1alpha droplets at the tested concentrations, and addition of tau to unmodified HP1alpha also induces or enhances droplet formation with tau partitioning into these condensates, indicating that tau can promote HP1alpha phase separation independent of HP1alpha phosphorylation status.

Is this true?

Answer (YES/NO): NO